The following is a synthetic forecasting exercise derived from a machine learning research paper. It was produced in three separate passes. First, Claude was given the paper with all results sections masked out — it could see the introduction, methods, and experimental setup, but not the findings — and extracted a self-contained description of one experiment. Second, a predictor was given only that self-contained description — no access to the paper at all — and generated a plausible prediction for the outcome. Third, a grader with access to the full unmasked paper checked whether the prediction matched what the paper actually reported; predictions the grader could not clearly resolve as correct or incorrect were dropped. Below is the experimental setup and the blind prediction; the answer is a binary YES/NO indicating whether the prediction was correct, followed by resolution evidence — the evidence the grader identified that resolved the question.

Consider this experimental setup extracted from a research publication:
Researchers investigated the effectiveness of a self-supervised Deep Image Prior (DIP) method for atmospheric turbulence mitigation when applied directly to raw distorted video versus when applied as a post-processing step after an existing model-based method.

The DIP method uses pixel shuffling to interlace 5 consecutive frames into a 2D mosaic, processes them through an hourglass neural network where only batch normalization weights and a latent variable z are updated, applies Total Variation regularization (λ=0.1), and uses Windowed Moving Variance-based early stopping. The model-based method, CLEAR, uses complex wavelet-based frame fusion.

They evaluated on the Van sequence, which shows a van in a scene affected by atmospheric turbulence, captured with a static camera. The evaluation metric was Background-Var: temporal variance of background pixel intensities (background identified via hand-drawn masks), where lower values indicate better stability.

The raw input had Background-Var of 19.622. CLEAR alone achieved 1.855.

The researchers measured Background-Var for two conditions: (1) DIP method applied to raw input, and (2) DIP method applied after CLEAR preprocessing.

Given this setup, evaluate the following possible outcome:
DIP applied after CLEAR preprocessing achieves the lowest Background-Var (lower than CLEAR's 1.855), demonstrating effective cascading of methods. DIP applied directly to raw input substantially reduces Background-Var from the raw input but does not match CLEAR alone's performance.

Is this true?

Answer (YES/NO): YES